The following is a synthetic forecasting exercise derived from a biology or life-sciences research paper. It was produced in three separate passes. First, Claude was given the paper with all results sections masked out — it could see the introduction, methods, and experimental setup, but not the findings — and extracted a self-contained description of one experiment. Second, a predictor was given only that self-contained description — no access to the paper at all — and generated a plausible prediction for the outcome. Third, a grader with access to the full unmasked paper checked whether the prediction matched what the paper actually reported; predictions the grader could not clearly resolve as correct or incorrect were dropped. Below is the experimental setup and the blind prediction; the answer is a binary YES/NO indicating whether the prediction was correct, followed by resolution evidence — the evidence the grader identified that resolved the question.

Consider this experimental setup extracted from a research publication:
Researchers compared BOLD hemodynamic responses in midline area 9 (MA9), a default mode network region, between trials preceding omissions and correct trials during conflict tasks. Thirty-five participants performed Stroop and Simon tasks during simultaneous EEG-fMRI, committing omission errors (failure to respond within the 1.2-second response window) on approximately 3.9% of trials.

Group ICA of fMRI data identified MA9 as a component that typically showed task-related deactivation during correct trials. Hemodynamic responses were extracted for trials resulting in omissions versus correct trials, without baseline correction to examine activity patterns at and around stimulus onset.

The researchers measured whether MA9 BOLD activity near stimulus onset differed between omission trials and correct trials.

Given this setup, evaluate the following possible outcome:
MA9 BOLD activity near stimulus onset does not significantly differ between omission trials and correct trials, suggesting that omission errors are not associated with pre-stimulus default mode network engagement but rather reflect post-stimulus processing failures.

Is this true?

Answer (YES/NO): NO